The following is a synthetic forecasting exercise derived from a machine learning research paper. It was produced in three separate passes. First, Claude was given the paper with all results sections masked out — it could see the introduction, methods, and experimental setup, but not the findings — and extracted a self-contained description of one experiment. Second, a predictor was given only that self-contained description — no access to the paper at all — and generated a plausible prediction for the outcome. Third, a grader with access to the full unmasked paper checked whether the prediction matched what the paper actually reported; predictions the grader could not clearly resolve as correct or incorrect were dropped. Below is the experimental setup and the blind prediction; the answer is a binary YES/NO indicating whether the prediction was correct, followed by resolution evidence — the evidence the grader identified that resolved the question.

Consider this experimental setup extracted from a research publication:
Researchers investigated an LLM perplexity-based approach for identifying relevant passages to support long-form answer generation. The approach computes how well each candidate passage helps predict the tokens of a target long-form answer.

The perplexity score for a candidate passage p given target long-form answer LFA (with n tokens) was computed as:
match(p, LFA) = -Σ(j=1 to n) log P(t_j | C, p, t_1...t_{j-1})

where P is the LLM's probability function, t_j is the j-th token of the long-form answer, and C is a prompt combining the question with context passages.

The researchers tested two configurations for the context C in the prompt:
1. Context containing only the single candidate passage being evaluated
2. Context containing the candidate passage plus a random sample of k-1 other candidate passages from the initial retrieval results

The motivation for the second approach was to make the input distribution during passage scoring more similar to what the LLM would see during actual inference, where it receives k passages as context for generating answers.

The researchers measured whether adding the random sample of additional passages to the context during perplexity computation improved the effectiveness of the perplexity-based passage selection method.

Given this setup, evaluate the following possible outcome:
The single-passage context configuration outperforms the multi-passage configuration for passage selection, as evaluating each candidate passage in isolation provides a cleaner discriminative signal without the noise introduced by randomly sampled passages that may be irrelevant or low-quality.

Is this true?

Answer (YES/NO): NO